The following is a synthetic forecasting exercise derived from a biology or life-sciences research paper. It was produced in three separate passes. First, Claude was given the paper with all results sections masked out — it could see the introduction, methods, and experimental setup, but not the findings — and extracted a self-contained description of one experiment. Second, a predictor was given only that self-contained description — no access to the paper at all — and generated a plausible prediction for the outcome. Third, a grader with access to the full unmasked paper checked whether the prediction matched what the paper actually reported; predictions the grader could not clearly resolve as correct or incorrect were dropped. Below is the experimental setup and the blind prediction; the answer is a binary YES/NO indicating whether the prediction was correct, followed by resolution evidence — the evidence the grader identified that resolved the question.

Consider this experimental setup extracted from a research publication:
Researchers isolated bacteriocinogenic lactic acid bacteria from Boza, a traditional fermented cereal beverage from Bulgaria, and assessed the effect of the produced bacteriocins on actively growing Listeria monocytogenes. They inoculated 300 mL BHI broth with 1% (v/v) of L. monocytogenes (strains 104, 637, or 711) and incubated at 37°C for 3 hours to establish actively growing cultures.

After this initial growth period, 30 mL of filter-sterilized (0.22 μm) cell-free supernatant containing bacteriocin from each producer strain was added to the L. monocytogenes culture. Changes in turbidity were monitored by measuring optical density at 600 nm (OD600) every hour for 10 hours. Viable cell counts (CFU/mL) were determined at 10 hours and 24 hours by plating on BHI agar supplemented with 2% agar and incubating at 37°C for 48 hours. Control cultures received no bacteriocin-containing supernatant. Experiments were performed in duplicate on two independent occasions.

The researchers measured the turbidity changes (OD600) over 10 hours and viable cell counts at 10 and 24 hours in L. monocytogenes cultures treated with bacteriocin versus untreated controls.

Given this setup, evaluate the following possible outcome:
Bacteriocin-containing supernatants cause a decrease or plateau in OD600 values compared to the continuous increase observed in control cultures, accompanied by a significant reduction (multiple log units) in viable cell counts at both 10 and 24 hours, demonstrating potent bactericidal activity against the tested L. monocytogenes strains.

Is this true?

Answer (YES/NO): YES